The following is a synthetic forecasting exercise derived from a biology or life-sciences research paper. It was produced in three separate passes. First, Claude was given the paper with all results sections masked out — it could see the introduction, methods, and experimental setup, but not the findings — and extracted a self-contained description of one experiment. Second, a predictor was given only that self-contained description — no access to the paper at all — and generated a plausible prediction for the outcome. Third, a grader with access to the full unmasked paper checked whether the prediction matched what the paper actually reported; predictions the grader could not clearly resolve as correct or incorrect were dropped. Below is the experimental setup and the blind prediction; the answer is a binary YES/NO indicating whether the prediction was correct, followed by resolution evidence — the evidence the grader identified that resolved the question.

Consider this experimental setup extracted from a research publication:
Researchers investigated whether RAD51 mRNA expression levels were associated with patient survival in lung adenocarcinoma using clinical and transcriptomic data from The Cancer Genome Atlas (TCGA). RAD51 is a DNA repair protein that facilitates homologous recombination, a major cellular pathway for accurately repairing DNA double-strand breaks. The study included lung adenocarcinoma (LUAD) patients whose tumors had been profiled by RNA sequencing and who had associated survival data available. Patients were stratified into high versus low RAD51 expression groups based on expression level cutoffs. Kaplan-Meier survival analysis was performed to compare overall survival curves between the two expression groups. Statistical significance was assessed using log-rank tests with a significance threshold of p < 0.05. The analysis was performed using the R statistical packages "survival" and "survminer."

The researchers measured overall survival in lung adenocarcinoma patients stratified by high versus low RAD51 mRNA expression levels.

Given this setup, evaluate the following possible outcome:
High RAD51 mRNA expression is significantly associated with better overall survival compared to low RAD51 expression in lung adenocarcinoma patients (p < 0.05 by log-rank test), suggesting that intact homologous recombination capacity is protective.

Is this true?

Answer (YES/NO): NO